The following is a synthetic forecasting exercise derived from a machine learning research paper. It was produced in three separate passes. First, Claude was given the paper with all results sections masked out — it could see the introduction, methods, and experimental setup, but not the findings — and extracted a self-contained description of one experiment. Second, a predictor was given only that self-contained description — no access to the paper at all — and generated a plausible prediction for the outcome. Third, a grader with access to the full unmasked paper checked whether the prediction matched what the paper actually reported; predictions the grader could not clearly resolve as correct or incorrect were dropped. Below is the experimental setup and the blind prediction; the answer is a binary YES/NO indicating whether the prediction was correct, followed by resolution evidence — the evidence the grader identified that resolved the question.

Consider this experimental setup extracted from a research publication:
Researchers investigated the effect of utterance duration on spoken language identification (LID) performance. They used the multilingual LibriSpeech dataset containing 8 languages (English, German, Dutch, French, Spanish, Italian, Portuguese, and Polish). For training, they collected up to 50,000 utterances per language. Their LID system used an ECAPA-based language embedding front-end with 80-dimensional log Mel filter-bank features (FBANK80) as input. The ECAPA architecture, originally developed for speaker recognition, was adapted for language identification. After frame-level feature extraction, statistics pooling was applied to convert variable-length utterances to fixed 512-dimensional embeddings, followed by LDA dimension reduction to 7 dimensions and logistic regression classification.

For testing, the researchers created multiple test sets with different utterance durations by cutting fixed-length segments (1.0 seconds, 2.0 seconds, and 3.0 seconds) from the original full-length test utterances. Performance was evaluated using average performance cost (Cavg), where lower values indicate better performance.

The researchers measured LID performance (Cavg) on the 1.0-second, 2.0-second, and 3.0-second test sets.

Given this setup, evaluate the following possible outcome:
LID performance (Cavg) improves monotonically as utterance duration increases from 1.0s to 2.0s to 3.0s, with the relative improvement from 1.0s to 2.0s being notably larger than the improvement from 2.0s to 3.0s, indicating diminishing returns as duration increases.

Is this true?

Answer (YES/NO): YES